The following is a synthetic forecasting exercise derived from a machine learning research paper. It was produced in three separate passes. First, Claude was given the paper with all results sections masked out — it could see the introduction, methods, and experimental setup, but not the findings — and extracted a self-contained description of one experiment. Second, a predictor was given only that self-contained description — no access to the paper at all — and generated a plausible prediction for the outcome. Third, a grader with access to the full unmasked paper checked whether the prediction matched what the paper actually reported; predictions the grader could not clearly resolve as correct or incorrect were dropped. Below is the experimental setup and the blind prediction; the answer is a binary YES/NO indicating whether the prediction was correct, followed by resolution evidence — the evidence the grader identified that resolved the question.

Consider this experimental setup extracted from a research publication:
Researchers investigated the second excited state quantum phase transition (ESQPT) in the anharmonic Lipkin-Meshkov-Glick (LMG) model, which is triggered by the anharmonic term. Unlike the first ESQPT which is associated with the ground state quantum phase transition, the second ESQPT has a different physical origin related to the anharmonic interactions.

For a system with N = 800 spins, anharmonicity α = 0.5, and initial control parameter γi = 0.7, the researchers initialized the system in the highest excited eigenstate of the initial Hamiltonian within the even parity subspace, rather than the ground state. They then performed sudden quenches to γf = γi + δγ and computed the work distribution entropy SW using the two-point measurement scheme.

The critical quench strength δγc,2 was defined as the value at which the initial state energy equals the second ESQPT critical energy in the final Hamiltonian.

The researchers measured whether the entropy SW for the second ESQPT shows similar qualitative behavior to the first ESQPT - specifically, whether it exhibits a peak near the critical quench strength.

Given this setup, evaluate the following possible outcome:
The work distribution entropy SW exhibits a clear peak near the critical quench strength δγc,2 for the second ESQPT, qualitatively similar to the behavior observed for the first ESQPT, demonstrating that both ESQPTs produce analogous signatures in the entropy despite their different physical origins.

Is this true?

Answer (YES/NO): YES